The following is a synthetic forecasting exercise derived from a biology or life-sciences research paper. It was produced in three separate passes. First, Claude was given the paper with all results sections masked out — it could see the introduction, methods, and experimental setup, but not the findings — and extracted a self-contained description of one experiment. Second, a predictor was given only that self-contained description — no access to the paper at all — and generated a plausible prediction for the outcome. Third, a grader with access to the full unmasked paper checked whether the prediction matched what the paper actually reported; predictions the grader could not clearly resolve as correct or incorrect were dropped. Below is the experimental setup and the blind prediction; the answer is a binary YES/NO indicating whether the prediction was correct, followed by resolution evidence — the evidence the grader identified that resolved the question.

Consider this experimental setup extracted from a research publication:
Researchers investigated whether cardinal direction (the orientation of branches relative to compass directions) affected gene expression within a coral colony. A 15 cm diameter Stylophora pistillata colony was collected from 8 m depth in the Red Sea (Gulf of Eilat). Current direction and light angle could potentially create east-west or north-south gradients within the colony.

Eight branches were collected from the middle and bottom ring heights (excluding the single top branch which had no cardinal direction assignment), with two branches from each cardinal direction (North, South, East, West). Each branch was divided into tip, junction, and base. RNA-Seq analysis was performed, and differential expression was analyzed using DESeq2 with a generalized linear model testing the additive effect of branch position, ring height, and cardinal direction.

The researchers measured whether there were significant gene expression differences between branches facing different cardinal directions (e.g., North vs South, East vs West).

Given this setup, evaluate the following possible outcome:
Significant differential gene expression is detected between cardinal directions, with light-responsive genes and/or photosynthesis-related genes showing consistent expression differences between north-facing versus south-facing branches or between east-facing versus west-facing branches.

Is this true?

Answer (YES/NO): YES